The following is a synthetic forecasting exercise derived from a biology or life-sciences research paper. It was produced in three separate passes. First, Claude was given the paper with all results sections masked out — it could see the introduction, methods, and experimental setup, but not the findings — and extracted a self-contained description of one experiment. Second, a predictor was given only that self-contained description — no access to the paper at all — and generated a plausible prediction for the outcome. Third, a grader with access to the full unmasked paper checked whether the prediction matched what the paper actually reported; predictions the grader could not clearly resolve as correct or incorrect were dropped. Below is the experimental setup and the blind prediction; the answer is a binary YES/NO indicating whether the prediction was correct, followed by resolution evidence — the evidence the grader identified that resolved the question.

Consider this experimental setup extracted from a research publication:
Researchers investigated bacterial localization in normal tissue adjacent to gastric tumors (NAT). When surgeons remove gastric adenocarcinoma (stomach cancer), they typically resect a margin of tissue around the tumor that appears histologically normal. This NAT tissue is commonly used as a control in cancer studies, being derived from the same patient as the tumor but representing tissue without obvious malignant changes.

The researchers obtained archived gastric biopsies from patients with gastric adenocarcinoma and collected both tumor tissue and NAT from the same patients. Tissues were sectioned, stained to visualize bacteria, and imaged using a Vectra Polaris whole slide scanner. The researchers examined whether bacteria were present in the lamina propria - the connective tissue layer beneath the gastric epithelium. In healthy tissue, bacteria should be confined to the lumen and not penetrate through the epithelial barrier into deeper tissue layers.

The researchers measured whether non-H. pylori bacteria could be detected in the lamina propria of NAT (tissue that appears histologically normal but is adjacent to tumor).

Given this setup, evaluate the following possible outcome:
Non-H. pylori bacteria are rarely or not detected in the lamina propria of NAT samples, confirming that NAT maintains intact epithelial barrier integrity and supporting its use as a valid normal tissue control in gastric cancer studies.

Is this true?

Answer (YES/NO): NO